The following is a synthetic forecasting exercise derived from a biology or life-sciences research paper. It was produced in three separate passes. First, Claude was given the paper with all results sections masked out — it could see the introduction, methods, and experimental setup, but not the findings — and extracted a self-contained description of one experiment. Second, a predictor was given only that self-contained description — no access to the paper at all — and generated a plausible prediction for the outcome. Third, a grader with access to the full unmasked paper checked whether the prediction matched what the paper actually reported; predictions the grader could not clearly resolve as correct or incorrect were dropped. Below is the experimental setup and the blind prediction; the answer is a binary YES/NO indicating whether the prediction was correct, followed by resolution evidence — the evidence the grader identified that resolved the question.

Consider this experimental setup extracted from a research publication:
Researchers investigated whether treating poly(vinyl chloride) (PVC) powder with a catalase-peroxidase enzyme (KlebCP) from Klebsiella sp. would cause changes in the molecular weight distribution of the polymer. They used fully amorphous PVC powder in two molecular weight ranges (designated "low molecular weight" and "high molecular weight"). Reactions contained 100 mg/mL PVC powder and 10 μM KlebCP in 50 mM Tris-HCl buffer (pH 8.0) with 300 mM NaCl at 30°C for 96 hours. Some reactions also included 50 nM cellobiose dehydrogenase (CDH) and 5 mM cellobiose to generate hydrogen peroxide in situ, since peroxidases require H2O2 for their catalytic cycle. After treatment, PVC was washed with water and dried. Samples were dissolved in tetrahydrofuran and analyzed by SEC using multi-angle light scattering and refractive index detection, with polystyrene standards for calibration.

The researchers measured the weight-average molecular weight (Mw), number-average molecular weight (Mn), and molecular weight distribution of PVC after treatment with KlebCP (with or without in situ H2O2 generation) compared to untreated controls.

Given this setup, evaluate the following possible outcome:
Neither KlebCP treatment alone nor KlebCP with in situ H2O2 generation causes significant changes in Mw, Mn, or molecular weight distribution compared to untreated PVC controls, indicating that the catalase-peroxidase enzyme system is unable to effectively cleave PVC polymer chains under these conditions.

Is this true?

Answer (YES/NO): YES